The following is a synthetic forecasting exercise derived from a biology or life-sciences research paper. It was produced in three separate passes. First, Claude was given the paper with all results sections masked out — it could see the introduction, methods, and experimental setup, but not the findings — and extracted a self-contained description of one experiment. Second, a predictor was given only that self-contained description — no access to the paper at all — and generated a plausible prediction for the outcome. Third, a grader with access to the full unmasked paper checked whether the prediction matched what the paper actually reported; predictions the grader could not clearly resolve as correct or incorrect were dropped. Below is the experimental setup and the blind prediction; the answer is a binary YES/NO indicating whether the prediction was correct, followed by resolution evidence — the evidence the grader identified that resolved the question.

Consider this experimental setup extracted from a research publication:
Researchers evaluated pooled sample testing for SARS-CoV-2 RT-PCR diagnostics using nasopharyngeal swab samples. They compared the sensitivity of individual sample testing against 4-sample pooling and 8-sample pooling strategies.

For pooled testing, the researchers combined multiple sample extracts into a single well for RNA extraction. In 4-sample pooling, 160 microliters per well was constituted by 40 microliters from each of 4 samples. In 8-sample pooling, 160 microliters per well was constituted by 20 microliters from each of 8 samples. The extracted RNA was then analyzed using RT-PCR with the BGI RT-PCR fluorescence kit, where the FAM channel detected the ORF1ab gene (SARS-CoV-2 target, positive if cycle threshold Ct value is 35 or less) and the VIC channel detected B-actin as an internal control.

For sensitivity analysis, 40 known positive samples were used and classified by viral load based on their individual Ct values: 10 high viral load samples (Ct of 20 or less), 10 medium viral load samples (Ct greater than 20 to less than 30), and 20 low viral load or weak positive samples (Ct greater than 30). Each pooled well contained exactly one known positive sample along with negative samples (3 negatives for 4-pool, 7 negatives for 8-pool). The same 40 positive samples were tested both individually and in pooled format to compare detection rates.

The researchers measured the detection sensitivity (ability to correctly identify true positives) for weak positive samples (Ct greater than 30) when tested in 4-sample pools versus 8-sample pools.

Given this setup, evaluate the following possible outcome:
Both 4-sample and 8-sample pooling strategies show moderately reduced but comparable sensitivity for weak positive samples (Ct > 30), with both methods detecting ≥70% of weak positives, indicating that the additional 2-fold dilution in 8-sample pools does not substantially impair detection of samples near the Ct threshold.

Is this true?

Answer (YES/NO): NO